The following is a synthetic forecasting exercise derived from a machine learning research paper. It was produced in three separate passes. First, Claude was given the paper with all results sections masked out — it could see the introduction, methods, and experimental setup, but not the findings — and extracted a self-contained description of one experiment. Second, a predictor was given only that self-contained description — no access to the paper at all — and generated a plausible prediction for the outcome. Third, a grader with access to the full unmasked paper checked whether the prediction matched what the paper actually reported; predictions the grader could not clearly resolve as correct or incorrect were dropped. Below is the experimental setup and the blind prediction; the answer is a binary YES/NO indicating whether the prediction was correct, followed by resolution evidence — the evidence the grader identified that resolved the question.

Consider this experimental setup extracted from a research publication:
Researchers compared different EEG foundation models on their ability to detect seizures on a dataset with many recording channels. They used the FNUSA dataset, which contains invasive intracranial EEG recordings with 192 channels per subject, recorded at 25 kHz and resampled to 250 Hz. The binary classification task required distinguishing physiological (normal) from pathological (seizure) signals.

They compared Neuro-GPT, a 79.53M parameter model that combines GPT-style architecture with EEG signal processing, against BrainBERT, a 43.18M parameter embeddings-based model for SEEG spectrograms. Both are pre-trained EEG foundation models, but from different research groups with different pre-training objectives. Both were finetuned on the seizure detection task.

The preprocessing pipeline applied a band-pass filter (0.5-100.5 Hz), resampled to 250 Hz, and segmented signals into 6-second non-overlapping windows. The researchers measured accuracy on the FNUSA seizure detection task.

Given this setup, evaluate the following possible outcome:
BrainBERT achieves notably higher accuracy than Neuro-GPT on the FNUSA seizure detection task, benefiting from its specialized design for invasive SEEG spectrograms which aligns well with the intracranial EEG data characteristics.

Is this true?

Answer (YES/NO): NO